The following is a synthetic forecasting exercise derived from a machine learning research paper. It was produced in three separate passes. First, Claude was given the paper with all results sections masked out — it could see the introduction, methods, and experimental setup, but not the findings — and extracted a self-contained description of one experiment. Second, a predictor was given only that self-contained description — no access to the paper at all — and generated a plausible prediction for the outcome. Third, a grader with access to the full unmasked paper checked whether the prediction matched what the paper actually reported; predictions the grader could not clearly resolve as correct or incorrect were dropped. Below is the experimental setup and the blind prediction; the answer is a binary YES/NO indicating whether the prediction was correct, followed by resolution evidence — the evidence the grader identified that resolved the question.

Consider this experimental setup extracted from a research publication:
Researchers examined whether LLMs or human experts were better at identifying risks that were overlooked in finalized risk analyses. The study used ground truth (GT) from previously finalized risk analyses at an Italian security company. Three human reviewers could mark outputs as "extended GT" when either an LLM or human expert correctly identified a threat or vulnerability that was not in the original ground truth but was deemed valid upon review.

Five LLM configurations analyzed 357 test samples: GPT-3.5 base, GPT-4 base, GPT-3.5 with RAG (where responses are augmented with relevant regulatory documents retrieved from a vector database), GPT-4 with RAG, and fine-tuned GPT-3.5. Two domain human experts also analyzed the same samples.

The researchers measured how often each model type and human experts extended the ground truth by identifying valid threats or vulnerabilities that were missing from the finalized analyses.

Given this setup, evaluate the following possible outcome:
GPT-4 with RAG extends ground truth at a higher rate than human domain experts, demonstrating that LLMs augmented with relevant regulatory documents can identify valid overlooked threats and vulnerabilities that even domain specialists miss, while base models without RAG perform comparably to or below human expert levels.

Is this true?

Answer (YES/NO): NO